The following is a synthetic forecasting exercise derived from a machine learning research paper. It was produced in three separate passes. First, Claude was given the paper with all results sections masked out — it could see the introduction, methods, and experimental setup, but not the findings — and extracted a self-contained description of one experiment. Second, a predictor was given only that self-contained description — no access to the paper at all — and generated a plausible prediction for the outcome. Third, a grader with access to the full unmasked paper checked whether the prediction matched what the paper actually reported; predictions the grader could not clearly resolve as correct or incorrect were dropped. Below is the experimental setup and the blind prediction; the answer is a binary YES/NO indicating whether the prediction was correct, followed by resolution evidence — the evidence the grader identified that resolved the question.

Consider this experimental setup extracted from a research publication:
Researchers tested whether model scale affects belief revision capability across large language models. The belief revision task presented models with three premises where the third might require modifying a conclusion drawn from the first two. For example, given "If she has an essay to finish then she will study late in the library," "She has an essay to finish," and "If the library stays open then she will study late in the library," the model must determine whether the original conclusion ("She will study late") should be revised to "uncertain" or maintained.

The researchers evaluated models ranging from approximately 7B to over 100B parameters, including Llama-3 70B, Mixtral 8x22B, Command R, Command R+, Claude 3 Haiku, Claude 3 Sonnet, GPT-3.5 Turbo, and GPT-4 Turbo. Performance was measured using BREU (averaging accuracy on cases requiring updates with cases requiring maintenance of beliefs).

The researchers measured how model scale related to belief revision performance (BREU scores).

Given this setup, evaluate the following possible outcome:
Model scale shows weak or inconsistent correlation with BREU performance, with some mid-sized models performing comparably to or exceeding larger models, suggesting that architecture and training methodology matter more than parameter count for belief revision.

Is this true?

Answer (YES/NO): NO